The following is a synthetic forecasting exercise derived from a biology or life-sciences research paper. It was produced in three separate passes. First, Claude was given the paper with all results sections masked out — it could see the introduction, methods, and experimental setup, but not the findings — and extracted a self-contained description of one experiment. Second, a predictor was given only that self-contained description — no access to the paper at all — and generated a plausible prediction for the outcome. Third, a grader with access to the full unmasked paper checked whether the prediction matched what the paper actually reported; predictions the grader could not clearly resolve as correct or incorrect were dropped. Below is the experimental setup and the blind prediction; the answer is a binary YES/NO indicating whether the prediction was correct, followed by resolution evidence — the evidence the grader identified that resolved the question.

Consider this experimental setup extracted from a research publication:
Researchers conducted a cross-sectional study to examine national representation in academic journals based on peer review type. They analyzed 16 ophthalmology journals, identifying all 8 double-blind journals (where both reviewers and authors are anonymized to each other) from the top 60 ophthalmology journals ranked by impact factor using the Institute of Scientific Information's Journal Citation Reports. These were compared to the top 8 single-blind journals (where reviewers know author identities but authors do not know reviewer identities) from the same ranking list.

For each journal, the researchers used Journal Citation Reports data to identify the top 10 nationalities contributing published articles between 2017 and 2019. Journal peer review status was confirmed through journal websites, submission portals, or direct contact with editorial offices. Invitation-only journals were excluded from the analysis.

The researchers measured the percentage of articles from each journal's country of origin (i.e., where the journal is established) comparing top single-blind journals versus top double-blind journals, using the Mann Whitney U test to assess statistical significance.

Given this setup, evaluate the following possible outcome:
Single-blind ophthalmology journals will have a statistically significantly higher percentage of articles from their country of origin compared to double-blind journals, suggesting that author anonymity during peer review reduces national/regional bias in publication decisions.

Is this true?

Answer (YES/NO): NO